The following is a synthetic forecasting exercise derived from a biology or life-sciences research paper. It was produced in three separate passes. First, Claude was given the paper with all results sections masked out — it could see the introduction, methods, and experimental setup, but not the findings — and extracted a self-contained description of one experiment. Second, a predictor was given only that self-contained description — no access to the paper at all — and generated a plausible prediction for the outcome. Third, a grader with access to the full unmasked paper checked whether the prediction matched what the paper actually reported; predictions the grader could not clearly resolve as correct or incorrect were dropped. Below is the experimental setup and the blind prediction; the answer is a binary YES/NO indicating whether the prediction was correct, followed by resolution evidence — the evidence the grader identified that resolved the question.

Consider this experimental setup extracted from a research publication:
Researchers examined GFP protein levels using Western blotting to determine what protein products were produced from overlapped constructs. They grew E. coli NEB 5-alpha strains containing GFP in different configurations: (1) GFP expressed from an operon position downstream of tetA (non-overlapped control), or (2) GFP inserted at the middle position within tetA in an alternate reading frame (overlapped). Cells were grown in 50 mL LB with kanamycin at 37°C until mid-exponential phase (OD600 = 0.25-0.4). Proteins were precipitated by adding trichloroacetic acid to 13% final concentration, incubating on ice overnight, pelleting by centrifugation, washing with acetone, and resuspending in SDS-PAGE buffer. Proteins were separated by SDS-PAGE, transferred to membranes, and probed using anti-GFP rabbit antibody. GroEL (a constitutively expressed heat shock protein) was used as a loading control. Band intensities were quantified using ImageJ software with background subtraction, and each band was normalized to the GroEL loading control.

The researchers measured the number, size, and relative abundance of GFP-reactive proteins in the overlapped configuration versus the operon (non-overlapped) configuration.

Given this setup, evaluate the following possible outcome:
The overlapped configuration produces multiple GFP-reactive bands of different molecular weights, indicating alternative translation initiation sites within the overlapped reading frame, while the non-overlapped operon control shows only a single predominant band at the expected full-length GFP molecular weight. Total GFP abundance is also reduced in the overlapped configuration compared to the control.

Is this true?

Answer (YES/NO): NO